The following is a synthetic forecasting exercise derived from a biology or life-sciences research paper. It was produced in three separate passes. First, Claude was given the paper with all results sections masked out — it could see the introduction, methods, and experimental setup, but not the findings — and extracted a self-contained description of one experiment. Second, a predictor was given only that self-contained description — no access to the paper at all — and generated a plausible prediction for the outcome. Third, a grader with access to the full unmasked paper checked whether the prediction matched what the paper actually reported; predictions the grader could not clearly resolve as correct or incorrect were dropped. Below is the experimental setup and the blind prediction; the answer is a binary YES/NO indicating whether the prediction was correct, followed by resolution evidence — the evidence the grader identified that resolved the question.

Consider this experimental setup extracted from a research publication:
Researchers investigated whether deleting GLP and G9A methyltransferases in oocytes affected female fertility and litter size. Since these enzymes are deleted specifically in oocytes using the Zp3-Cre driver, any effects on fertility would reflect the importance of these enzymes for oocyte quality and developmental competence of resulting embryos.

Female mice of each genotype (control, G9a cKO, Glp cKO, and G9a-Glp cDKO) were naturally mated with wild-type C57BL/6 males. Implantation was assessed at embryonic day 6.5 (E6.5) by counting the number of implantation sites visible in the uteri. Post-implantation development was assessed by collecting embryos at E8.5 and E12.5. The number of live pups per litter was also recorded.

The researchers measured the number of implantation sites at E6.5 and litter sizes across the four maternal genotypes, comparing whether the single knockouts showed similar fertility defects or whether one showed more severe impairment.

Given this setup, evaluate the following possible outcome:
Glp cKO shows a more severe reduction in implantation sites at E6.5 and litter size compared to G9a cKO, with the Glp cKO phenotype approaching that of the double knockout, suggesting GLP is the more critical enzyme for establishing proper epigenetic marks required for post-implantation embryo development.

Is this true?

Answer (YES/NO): YES